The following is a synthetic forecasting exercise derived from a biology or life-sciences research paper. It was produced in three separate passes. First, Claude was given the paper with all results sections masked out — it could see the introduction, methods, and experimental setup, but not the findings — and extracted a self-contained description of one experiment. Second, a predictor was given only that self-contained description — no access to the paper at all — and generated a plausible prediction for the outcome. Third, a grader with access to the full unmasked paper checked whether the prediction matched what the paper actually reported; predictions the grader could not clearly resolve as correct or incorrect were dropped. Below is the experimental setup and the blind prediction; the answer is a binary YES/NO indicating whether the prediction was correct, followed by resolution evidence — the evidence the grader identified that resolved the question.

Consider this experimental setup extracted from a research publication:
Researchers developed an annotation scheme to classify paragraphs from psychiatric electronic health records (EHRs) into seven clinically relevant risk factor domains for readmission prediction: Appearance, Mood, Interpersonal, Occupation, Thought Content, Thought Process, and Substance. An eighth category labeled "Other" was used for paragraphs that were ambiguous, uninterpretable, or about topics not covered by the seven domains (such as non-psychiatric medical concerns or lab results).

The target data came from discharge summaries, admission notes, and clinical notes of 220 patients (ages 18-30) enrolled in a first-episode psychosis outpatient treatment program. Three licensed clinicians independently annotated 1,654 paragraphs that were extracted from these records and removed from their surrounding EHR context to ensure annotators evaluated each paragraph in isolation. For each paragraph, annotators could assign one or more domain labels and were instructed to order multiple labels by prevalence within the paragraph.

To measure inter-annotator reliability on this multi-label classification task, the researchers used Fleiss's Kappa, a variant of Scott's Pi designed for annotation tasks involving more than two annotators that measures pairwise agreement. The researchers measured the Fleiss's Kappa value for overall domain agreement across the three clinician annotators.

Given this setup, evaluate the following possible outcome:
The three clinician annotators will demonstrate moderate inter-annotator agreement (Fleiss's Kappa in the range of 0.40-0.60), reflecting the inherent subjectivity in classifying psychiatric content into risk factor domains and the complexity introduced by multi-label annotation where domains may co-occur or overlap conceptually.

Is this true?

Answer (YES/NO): YES